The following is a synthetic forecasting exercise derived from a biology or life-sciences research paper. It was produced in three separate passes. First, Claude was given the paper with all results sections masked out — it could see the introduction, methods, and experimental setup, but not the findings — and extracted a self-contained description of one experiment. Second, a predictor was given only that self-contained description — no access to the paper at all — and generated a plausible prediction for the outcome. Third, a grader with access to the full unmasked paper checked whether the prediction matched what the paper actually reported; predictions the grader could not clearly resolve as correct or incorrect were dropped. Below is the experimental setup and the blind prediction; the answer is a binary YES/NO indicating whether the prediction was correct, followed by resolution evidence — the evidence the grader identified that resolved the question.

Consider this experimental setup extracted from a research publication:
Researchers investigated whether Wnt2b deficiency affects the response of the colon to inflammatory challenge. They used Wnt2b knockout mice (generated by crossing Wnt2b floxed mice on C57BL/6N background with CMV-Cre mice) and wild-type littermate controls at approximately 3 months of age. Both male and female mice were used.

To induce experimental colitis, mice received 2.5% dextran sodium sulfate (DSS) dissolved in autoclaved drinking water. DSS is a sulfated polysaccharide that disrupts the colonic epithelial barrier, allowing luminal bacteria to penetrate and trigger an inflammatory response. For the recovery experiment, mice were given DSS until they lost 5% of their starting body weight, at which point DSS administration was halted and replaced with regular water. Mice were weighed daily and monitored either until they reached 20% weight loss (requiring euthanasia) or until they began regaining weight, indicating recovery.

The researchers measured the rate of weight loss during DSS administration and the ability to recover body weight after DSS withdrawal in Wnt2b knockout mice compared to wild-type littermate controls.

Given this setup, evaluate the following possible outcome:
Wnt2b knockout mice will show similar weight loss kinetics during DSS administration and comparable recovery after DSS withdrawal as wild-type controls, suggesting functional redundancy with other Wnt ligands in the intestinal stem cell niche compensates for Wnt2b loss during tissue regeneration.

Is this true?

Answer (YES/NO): NO